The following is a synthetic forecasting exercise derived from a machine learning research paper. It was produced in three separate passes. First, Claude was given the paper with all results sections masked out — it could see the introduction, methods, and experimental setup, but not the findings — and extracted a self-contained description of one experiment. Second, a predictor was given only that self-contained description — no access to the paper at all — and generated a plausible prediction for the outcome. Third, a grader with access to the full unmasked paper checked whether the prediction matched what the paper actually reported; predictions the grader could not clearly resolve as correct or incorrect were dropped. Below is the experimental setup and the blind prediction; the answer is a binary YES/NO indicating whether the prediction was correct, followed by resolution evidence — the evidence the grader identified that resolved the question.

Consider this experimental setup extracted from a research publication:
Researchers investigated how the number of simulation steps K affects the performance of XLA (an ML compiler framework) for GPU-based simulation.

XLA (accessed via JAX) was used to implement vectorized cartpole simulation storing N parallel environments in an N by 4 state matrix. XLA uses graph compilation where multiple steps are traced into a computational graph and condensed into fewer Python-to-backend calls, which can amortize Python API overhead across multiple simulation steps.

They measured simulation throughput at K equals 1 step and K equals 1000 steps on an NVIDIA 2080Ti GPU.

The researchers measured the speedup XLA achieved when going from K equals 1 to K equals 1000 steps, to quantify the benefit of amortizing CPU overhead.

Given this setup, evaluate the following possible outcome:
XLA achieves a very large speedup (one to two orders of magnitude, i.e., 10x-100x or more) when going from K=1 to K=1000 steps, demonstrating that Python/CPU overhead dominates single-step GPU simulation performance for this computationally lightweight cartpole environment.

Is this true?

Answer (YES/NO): YES